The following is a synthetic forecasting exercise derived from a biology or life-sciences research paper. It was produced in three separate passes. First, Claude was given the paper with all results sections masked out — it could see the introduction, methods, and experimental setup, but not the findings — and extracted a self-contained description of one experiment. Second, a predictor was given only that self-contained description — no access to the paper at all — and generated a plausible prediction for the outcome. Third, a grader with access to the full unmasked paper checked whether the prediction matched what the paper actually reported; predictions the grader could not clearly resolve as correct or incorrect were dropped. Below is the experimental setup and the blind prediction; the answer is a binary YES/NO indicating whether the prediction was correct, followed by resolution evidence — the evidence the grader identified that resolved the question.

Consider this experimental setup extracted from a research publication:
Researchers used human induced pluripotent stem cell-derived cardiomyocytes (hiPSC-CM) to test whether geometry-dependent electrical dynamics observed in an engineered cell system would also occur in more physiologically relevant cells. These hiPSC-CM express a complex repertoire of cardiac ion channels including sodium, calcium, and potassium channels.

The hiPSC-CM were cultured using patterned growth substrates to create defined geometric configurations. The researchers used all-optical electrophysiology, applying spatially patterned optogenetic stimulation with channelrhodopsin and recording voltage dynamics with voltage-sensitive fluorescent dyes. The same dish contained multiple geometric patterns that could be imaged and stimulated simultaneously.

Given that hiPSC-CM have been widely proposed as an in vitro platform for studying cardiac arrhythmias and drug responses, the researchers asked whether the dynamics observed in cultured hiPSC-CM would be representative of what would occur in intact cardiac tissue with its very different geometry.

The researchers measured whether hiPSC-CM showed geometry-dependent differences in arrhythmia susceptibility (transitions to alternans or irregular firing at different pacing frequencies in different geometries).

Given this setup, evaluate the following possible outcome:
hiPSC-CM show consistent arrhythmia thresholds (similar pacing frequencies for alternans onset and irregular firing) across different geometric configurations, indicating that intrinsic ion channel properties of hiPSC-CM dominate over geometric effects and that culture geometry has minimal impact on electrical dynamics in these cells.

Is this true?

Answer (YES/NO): NO